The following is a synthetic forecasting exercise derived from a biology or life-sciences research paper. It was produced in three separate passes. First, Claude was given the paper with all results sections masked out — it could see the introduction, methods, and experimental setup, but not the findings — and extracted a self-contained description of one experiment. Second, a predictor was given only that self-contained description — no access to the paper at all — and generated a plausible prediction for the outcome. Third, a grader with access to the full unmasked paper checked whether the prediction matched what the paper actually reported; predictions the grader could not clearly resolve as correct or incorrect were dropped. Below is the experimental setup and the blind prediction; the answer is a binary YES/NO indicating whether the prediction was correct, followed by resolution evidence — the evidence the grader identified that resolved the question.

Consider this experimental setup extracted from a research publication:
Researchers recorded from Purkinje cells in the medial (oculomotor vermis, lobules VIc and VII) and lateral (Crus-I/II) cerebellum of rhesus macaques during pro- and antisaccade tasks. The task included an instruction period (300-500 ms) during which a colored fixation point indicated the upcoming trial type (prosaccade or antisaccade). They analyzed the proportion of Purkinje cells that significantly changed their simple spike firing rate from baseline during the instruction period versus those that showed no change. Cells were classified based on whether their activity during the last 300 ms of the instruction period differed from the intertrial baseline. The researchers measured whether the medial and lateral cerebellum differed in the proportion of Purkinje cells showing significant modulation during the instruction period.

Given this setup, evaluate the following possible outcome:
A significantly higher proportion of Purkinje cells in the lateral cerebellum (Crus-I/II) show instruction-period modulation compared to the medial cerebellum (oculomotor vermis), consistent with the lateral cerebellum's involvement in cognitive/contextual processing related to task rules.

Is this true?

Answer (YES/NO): YES